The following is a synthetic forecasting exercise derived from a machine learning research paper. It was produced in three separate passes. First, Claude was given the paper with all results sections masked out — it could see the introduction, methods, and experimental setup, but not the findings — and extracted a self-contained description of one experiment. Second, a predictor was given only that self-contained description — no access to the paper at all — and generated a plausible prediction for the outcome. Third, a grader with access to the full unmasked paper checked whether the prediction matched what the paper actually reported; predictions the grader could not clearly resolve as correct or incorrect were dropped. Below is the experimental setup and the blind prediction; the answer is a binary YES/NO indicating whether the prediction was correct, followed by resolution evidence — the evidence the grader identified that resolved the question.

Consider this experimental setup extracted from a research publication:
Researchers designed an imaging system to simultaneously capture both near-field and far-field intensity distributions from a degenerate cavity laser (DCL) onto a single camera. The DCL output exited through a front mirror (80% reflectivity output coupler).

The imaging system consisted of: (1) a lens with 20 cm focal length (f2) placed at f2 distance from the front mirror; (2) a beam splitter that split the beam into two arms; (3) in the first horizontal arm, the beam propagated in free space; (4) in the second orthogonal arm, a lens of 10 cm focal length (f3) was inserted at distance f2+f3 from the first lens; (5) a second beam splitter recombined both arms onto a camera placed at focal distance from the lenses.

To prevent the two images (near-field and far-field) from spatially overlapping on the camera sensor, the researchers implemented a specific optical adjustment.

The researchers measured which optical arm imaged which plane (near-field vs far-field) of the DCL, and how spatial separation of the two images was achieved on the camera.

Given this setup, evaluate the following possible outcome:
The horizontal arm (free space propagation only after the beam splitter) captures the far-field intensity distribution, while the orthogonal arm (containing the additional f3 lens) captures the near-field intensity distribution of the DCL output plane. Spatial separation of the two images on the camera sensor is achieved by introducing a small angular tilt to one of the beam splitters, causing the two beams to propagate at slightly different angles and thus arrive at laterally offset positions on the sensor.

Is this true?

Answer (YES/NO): YES